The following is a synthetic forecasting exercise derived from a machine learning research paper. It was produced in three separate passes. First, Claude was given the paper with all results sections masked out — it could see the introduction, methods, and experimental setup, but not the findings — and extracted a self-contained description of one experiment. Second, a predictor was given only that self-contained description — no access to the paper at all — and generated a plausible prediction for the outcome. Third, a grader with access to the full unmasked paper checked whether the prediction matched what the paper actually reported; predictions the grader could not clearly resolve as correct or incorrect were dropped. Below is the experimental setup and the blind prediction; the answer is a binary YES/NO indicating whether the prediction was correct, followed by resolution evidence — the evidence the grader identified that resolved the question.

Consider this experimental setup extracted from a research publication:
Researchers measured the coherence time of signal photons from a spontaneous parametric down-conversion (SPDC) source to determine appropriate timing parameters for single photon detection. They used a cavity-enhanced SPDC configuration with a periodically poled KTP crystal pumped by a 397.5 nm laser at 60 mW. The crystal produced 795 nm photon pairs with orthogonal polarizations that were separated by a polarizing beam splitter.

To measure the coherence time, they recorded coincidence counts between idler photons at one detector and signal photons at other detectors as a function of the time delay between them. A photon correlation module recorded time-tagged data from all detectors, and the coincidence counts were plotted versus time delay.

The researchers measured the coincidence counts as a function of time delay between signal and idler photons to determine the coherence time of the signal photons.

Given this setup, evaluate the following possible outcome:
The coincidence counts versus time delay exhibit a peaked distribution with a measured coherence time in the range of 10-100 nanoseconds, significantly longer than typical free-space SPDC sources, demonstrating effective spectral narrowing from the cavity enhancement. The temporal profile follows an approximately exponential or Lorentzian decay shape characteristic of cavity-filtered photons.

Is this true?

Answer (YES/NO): NO